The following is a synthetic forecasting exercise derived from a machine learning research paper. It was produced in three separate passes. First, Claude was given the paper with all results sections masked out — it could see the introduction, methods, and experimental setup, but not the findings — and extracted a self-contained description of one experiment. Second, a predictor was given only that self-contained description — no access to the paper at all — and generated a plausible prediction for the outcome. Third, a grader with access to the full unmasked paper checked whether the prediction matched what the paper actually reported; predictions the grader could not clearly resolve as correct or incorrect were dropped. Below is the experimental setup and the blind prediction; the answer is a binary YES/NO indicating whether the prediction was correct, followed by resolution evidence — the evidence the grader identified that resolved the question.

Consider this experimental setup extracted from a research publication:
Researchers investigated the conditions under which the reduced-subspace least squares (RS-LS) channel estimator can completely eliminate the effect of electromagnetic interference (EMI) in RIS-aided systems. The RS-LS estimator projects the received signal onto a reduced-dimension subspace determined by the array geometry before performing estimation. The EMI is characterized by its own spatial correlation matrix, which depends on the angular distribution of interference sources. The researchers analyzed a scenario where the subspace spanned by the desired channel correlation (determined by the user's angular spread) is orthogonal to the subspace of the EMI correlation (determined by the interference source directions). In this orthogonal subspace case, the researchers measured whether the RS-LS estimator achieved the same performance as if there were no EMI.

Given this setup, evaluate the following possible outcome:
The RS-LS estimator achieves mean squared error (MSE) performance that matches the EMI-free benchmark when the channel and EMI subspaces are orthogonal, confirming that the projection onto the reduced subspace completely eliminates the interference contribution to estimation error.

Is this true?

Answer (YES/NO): YES